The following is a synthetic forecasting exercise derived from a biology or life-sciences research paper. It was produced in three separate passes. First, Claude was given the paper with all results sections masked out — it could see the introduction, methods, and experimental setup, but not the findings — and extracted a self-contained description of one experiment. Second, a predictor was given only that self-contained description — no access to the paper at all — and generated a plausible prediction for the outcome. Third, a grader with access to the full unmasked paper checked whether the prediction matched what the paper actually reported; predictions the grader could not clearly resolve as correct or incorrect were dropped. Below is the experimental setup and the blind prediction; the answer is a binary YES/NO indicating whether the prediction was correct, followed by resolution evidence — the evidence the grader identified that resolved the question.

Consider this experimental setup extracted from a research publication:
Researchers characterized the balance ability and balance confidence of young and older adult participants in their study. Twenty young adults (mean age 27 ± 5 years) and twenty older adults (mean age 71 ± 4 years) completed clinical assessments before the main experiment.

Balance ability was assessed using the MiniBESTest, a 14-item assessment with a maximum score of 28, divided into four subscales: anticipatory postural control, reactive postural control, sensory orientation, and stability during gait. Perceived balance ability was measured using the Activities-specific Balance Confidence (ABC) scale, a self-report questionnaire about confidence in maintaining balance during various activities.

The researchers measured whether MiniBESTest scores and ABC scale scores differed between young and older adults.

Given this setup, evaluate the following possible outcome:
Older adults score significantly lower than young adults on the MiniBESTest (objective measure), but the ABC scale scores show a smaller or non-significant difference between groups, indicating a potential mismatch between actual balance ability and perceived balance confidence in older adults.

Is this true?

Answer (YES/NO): YES